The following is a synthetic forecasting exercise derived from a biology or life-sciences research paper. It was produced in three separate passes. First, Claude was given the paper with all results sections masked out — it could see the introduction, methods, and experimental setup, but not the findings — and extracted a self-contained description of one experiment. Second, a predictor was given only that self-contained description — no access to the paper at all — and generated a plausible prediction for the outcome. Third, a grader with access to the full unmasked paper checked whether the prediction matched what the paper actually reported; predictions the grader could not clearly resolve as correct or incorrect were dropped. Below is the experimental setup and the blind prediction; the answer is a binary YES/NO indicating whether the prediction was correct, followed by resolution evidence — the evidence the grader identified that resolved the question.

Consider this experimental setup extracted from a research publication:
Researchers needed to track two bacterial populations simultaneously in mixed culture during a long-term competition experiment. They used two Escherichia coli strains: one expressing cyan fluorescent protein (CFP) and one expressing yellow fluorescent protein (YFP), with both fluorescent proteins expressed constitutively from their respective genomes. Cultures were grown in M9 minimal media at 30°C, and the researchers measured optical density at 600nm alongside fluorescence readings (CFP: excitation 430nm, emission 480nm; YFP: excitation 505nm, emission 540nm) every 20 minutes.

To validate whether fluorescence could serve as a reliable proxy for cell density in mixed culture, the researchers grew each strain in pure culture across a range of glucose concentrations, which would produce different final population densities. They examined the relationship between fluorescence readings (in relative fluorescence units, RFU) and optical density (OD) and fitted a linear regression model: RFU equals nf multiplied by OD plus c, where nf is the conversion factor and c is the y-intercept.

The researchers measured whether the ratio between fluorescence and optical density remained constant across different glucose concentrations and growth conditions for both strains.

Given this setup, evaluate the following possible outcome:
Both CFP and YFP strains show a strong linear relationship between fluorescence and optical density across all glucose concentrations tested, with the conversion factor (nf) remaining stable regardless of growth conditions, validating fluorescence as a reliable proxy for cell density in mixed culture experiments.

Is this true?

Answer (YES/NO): YES